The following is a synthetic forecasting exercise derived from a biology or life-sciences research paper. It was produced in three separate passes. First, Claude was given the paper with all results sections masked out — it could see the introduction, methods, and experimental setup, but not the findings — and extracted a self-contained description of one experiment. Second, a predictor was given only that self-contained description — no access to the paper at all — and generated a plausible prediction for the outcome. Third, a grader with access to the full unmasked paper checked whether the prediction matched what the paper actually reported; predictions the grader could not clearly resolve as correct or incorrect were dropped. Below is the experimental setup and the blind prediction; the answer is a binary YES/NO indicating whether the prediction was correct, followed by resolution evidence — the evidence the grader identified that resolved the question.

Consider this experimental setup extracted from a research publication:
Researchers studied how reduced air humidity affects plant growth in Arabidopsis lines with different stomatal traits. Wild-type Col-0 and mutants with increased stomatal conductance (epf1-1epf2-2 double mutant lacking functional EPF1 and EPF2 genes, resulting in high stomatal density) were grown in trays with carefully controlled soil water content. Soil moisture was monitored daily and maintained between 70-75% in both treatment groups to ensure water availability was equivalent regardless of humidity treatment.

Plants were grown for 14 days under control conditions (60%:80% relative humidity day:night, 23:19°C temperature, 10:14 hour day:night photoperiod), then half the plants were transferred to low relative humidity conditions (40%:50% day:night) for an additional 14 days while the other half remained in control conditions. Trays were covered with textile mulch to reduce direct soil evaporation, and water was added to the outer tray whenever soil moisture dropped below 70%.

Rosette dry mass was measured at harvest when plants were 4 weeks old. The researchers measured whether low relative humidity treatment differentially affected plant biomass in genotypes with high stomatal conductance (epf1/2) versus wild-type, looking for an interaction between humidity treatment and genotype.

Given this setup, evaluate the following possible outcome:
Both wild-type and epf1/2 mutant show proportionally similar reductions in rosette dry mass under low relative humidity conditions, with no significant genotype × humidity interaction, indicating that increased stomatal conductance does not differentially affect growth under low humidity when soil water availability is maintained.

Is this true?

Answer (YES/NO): YES